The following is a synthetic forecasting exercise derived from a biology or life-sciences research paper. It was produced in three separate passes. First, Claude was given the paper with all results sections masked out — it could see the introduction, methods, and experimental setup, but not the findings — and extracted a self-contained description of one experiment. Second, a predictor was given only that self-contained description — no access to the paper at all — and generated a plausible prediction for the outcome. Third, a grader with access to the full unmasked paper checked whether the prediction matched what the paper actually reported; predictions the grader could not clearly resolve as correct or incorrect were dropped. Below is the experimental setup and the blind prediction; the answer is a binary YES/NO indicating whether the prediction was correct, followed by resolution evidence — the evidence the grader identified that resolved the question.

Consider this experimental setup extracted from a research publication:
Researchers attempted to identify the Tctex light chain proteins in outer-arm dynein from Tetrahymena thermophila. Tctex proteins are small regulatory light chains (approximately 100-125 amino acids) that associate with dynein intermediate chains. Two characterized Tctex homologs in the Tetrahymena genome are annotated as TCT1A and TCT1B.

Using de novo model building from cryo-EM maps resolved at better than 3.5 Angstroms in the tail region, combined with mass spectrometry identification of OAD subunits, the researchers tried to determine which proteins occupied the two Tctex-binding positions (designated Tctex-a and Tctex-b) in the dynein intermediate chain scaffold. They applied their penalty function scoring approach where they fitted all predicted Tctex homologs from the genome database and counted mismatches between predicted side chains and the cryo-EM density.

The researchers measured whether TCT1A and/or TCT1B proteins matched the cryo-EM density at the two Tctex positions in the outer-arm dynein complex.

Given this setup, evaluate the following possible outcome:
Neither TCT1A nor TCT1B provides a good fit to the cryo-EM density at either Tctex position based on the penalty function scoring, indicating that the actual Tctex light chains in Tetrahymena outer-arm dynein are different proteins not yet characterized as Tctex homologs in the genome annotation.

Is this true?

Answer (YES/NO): YES